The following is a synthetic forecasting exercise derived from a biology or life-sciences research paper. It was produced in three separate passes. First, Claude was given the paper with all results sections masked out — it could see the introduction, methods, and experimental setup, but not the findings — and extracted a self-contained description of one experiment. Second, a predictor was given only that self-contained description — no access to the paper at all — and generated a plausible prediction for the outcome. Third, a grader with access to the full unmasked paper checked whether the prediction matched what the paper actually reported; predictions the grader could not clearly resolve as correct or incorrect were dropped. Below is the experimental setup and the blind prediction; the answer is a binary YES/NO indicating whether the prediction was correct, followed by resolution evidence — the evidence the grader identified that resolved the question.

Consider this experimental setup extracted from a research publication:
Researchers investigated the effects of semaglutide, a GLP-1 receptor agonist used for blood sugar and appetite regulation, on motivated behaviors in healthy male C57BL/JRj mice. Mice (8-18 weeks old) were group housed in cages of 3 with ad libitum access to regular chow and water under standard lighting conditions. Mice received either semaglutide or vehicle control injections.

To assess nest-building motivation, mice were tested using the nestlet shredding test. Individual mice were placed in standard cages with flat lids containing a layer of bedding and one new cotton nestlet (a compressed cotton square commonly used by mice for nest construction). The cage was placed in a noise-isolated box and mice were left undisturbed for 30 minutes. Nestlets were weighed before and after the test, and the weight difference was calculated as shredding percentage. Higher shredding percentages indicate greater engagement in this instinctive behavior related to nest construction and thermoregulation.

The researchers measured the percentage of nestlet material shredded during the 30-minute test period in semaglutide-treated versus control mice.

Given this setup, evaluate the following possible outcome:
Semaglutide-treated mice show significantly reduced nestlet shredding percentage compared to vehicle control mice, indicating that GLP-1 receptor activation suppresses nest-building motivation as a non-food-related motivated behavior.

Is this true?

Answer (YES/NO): YES